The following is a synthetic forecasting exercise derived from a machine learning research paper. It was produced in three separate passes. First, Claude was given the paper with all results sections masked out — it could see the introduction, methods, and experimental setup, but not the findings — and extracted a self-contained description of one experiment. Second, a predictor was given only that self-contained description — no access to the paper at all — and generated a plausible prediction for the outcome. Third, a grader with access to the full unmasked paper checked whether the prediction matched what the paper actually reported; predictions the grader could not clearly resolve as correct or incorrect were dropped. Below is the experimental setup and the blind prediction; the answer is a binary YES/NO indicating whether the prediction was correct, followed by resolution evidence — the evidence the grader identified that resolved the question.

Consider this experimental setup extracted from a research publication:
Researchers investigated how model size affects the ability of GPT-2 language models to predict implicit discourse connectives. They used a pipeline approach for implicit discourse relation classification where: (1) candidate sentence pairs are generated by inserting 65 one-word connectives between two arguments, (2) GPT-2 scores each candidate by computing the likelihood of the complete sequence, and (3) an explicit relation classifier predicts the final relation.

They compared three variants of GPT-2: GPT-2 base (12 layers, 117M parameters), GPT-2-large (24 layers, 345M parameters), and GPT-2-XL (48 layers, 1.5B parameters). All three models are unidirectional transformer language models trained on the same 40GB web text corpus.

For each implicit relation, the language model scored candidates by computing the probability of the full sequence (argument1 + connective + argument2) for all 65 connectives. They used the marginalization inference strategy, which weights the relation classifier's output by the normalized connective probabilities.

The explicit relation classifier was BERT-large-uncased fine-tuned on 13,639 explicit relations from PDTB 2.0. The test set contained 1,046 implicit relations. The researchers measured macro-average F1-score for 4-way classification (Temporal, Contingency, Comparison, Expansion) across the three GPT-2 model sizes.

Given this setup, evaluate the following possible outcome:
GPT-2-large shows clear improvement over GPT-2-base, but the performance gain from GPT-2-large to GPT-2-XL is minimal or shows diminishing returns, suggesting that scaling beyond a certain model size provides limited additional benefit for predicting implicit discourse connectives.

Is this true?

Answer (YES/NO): YES